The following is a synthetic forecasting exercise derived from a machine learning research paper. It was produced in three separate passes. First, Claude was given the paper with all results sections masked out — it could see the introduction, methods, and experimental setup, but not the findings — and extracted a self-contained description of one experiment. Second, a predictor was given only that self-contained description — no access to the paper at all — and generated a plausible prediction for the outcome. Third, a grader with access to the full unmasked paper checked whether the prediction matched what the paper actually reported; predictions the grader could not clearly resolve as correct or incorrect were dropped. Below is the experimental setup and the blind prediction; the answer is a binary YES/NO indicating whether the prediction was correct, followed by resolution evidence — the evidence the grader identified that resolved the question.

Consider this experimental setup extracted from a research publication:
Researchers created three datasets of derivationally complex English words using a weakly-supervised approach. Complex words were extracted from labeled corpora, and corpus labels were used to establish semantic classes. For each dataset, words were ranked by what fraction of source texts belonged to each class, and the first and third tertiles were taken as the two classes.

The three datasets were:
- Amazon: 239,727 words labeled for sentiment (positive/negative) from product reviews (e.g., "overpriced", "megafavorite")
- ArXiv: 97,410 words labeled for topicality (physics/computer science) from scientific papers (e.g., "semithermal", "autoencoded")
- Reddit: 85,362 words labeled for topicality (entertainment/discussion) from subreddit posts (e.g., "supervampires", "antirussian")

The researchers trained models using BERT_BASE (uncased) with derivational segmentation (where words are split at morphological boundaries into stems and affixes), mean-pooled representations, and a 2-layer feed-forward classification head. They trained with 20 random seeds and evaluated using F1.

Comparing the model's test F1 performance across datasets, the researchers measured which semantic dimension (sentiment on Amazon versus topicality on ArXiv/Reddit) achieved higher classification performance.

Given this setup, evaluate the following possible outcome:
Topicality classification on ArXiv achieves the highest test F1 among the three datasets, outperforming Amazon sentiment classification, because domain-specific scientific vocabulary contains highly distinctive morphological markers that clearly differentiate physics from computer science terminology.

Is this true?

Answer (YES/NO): YES